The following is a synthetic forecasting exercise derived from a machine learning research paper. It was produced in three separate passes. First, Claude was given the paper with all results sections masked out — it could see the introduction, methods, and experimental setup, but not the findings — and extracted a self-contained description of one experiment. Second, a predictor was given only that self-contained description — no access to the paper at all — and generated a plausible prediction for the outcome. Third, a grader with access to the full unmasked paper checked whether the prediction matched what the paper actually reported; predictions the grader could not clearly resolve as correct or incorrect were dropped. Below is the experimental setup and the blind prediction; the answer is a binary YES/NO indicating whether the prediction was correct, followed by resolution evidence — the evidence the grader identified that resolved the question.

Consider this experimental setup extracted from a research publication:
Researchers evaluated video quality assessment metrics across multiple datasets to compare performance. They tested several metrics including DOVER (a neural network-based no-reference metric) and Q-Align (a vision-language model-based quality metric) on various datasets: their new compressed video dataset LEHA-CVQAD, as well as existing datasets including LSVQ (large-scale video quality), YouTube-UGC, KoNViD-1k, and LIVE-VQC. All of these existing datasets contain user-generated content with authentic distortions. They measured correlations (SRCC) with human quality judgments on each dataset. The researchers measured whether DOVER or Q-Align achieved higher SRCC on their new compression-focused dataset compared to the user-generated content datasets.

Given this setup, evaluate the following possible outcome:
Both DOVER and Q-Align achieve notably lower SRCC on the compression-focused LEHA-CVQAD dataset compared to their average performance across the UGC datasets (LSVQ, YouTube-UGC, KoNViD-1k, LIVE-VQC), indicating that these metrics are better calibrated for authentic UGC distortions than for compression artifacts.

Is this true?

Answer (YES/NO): YES